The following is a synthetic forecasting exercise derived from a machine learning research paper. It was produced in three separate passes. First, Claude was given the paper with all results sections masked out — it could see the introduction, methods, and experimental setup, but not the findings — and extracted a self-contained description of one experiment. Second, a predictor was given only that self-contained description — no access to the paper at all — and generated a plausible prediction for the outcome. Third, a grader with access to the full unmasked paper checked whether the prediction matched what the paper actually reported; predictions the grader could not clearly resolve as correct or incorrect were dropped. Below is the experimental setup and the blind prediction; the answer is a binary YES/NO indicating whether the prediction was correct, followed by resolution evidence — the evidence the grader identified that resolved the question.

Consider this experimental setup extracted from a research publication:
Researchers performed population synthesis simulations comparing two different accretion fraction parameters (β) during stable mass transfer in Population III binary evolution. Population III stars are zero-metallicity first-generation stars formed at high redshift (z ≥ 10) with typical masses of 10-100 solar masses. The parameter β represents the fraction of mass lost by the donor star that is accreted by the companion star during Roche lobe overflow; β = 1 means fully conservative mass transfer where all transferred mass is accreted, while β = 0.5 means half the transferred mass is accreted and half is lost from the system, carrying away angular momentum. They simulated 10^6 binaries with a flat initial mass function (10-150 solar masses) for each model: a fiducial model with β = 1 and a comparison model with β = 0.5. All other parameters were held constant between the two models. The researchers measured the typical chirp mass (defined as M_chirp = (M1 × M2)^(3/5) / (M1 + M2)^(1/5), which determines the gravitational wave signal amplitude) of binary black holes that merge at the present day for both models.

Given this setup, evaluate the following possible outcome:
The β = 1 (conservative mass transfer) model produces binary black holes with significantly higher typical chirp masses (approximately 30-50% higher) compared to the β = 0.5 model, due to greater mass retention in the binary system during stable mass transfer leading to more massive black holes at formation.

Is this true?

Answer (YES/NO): NO